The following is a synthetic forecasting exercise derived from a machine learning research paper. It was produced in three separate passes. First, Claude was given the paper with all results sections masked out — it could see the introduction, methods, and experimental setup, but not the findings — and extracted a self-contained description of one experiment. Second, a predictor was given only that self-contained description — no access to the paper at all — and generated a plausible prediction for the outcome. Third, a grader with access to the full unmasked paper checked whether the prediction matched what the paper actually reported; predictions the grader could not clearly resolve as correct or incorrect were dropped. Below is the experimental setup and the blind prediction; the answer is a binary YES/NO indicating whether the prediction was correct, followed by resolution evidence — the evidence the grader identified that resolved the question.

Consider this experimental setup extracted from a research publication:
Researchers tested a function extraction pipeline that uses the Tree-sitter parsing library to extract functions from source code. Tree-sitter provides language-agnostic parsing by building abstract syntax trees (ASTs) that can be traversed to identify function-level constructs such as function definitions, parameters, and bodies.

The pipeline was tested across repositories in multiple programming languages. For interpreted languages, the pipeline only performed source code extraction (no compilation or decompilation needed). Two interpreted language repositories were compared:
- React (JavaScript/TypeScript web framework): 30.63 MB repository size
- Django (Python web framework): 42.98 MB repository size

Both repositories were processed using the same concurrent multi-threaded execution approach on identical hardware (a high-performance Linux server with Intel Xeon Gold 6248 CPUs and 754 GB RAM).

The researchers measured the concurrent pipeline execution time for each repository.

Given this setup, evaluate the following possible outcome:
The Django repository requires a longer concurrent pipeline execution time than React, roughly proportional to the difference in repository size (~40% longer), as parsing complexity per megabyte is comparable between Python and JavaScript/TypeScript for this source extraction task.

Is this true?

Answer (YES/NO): NO